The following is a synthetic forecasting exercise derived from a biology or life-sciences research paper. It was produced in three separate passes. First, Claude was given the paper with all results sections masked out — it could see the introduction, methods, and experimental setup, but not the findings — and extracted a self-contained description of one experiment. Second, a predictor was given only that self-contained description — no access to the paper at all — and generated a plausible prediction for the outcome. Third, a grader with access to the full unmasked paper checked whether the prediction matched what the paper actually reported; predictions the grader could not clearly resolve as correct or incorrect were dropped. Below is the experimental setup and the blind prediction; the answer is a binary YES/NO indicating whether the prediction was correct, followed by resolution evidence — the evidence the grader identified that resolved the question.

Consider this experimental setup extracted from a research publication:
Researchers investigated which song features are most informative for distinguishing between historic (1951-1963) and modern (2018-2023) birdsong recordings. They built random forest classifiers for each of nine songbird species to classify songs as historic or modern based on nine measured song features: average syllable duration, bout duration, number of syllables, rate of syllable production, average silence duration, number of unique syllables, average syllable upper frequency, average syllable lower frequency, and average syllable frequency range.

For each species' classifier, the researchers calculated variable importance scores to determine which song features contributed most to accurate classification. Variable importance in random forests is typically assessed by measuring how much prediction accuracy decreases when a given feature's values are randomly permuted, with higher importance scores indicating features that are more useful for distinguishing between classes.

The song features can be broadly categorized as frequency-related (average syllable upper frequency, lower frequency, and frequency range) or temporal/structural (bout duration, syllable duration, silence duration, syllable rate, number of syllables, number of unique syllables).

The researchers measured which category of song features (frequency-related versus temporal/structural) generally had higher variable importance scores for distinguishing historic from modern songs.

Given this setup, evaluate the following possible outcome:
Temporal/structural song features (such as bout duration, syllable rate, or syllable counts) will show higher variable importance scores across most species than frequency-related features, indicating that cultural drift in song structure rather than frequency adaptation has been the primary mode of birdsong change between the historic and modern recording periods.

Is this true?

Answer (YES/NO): YES